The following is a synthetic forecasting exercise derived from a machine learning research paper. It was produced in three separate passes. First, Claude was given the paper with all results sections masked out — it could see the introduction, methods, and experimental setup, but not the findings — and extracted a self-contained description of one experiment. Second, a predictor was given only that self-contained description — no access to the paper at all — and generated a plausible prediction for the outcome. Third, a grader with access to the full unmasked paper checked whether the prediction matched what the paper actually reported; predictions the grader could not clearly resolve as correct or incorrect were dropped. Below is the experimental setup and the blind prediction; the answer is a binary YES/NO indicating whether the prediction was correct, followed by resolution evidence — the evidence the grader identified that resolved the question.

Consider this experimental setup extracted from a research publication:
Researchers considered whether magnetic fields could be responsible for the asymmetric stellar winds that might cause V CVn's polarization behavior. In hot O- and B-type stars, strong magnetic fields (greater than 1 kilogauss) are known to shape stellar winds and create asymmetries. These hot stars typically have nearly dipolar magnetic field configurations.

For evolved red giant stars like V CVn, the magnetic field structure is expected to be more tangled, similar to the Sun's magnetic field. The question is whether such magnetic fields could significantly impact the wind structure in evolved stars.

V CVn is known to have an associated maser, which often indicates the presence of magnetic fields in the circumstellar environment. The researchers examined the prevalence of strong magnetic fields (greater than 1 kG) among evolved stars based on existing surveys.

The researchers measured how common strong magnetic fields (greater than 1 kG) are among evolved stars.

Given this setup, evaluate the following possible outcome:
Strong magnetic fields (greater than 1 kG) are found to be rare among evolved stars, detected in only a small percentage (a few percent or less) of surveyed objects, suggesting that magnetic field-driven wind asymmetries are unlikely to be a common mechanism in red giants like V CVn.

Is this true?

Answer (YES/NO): NO